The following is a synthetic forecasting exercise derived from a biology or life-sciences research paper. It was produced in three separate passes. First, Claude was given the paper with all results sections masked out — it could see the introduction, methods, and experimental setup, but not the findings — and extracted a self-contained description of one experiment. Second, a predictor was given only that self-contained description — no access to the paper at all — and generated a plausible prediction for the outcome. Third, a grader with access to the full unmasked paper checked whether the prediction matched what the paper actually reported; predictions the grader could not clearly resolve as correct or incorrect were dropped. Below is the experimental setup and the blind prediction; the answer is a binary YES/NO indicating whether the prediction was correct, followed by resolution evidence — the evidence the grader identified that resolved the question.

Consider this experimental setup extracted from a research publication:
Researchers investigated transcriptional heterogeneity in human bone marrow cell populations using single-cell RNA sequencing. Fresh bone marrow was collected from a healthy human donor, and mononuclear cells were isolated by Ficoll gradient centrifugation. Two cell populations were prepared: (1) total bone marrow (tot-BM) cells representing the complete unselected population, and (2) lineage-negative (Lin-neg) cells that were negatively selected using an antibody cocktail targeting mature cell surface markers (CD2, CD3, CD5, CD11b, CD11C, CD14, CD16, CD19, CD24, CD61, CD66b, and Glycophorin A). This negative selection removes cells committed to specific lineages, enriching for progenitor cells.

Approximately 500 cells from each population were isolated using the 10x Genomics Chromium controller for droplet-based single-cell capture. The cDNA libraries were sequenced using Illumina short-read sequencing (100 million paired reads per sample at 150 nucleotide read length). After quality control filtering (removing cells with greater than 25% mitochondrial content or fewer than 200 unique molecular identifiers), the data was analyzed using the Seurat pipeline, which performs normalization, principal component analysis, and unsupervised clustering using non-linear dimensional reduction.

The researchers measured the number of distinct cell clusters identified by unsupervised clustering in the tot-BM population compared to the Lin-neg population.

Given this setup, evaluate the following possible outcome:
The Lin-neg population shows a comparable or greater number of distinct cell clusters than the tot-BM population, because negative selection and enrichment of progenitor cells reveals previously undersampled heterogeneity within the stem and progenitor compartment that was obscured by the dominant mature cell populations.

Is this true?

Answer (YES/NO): YES